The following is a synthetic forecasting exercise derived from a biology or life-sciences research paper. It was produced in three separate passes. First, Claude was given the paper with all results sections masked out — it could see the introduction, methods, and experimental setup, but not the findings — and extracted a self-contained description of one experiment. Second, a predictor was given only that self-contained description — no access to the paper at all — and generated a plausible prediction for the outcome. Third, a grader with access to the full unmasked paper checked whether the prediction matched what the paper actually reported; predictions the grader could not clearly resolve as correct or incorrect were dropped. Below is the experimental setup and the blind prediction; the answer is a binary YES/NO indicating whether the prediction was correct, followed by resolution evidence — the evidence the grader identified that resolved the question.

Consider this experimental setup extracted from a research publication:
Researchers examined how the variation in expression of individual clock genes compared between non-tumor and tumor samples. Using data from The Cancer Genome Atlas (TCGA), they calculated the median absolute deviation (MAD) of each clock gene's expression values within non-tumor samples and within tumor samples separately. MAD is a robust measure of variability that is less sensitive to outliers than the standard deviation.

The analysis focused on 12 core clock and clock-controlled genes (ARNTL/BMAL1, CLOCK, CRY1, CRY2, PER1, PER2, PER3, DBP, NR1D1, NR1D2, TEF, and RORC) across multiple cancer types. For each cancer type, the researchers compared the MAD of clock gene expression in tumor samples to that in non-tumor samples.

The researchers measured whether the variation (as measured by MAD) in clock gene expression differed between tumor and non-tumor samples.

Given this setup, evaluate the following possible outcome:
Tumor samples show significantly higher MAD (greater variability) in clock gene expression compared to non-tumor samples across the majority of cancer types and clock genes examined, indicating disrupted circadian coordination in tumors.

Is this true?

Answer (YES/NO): NO